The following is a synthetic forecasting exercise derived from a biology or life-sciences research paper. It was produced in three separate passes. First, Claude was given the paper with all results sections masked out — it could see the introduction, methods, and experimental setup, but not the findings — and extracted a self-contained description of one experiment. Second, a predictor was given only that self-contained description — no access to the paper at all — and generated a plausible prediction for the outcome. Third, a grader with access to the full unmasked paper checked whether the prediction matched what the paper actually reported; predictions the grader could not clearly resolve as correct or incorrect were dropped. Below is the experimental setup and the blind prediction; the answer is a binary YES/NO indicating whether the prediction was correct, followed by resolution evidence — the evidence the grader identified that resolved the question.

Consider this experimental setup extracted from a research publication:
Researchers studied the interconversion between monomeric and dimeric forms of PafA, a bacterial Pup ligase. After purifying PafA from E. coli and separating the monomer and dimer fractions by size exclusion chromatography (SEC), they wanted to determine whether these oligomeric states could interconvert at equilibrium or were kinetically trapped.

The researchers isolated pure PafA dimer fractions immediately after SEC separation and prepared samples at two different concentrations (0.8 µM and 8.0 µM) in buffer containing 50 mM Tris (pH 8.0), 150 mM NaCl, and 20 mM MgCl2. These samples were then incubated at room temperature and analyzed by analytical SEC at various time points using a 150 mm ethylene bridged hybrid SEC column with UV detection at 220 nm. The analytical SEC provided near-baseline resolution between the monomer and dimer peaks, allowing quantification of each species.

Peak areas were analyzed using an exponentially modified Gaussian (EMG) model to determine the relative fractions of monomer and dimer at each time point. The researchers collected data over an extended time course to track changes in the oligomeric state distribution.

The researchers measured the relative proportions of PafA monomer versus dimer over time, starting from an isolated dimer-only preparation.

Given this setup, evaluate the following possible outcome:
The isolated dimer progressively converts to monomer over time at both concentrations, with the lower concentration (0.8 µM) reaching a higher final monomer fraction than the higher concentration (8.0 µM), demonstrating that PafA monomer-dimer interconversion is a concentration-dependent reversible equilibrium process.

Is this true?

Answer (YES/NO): NO